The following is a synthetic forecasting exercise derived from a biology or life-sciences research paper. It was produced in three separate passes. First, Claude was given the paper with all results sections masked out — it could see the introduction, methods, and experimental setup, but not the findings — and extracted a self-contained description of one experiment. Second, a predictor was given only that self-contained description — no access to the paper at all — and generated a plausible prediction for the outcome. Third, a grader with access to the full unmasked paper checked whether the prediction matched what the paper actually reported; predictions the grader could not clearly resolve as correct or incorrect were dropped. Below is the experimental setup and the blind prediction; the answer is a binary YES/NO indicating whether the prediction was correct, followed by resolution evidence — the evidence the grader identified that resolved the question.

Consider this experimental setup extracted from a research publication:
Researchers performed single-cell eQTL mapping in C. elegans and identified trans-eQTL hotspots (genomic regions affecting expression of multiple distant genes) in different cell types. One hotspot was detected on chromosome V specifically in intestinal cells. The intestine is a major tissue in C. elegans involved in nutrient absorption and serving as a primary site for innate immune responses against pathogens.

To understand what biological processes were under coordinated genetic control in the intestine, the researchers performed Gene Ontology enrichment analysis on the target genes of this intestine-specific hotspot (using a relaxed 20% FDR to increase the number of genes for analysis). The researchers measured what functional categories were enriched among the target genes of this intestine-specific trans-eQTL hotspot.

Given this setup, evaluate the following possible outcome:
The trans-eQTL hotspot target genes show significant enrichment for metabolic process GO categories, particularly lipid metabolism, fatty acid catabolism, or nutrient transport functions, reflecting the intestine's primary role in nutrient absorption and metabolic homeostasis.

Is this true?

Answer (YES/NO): NO